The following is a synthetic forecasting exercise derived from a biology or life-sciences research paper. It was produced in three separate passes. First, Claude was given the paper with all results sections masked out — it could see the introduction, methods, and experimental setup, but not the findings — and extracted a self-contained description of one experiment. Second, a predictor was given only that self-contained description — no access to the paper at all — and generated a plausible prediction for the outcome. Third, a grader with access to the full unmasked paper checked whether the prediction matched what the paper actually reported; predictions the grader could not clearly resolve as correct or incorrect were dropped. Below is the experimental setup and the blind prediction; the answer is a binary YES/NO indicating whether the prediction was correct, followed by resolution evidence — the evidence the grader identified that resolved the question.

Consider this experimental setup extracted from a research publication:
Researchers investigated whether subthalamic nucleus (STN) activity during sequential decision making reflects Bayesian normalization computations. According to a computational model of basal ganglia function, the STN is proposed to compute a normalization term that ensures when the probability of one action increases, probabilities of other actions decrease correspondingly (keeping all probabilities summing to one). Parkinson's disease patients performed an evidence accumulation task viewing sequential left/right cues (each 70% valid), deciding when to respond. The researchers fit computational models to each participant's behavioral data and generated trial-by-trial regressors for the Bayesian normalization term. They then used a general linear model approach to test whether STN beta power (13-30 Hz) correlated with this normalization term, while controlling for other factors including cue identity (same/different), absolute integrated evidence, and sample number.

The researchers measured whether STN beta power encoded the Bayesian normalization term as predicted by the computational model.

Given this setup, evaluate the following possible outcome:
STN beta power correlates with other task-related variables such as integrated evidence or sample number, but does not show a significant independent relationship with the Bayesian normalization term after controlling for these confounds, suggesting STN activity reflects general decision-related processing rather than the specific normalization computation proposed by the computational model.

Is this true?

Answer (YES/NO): YES